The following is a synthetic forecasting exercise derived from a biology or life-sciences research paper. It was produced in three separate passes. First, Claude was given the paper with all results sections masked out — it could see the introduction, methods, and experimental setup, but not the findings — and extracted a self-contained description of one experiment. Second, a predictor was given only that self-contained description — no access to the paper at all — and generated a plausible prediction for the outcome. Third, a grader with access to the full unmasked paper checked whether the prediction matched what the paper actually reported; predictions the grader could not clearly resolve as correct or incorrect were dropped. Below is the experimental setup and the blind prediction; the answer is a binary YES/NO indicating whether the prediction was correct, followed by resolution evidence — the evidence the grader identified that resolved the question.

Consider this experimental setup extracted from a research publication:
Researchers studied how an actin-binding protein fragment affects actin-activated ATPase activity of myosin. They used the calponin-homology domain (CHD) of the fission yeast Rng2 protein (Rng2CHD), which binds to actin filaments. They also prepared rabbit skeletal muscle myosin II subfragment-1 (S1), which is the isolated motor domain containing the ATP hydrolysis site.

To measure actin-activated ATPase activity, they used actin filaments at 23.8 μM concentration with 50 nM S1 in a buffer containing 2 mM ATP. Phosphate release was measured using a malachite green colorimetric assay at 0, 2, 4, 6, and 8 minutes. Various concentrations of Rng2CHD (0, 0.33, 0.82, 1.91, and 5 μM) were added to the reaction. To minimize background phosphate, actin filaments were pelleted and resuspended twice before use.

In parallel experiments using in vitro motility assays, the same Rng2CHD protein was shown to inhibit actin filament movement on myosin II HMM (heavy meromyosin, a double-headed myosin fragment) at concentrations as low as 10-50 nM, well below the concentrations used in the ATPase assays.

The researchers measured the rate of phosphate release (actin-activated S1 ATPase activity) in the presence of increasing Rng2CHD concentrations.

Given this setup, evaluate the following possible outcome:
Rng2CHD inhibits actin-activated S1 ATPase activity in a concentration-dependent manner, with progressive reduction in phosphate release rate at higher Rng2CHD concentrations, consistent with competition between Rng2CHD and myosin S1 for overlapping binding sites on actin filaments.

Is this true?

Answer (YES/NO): NO